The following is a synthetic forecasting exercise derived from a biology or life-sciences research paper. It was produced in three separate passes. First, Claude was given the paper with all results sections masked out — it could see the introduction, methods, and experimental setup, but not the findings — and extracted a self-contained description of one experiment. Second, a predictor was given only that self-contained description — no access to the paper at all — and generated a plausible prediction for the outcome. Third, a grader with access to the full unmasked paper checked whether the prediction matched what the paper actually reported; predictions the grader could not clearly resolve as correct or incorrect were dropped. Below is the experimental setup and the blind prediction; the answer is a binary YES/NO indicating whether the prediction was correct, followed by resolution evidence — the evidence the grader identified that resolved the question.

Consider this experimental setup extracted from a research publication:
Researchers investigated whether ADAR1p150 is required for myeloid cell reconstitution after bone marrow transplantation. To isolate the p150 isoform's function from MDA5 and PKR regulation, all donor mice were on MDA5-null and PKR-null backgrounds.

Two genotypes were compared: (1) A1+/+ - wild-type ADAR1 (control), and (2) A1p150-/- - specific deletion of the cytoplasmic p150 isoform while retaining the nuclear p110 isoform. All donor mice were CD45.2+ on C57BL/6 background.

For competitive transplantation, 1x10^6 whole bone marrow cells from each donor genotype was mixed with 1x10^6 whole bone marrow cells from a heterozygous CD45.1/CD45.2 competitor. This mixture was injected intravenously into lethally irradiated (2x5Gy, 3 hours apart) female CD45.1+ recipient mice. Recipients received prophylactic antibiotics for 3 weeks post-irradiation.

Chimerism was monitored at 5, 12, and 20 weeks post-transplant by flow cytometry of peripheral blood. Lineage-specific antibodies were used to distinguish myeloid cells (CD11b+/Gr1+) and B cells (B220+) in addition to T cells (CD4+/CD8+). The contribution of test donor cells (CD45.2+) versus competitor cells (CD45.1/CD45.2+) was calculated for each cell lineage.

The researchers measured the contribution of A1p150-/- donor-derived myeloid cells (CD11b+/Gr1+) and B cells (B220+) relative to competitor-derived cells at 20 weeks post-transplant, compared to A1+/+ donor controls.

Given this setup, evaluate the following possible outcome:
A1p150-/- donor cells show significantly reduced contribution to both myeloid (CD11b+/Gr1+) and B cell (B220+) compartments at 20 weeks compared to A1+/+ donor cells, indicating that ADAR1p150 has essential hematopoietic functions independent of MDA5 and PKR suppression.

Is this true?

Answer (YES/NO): YES